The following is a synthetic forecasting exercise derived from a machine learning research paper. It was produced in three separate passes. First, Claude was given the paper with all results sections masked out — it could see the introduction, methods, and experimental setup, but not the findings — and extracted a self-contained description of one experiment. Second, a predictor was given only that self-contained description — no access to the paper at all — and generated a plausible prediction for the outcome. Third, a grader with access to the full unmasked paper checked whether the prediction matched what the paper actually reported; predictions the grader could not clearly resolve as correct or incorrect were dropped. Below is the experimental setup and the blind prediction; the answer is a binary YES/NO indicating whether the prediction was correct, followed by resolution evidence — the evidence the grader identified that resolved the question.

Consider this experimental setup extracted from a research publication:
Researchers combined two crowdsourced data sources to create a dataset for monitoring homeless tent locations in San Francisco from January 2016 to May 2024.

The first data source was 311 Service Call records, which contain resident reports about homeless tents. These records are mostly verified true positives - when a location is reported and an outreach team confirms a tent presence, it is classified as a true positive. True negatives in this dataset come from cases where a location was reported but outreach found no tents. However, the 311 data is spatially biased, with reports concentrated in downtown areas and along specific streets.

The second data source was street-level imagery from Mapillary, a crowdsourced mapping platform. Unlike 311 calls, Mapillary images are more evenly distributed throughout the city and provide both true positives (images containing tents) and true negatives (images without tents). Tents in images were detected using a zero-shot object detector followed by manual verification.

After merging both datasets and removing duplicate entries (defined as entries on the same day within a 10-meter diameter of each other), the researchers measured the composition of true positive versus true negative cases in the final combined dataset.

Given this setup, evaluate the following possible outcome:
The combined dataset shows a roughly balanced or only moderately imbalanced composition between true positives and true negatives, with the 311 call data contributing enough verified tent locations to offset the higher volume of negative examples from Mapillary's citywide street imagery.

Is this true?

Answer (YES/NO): NO